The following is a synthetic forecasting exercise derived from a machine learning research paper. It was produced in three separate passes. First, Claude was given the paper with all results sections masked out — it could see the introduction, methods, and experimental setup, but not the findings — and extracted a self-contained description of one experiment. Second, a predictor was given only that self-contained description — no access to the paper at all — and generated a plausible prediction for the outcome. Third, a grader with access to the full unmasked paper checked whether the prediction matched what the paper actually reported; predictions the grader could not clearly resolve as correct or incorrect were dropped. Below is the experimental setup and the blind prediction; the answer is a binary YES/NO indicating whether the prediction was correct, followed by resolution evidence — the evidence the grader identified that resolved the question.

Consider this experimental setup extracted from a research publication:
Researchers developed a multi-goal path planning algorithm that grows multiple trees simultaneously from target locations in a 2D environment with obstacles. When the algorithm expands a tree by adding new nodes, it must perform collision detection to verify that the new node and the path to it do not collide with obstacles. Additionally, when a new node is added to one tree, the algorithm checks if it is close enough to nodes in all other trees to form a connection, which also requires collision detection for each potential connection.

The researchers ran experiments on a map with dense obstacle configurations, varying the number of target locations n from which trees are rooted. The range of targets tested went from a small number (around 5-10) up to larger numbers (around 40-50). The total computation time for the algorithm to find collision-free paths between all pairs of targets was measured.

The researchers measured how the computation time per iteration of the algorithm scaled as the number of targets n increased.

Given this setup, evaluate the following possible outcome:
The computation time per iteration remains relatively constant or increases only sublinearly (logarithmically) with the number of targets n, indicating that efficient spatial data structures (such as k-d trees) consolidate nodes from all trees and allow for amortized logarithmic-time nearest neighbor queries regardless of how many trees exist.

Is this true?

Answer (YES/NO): NO